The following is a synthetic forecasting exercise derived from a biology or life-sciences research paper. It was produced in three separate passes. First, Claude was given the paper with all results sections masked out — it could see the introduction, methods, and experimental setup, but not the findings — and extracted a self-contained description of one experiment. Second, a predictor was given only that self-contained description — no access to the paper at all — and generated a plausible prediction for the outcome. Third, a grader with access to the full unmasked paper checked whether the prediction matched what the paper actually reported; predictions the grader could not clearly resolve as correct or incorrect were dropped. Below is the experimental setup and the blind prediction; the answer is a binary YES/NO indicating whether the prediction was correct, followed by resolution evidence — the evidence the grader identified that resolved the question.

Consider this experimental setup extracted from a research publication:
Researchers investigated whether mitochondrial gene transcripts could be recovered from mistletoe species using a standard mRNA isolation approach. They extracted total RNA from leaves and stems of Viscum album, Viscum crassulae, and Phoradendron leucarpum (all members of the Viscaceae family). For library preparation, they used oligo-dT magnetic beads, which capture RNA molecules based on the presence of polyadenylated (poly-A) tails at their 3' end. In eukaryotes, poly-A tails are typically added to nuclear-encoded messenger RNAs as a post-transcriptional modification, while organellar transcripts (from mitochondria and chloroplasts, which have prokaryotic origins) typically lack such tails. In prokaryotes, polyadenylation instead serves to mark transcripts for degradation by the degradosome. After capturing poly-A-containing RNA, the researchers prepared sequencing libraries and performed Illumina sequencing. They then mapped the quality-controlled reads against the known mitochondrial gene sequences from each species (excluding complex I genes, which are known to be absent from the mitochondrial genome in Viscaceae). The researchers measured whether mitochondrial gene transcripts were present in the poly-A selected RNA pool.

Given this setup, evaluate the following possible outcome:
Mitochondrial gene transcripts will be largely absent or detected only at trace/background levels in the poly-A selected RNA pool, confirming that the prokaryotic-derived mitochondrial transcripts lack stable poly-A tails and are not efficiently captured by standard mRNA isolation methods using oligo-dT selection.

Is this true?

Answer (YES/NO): NO